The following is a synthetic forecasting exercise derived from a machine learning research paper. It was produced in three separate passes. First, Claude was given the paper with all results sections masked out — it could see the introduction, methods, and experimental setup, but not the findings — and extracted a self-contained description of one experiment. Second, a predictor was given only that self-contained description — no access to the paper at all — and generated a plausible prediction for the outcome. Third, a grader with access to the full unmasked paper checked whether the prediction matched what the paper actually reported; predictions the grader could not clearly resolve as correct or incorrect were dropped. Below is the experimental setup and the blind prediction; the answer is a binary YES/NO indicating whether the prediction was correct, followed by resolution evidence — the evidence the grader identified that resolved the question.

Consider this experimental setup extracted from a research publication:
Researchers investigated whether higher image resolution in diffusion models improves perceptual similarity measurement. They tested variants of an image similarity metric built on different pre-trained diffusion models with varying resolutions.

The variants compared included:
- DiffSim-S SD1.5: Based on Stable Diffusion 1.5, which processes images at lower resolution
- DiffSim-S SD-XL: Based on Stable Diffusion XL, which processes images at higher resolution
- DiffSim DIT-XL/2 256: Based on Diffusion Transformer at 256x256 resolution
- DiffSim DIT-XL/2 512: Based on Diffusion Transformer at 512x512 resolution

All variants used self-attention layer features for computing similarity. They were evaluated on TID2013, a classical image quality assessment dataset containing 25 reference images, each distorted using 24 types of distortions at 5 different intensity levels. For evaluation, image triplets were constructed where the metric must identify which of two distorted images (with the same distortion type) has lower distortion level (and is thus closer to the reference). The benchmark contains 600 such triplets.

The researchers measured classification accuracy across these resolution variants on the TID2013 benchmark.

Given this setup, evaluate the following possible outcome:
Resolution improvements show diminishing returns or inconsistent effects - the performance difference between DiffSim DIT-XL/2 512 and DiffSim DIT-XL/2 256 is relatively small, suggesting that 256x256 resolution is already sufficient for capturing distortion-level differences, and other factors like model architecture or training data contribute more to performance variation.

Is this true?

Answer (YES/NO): NO